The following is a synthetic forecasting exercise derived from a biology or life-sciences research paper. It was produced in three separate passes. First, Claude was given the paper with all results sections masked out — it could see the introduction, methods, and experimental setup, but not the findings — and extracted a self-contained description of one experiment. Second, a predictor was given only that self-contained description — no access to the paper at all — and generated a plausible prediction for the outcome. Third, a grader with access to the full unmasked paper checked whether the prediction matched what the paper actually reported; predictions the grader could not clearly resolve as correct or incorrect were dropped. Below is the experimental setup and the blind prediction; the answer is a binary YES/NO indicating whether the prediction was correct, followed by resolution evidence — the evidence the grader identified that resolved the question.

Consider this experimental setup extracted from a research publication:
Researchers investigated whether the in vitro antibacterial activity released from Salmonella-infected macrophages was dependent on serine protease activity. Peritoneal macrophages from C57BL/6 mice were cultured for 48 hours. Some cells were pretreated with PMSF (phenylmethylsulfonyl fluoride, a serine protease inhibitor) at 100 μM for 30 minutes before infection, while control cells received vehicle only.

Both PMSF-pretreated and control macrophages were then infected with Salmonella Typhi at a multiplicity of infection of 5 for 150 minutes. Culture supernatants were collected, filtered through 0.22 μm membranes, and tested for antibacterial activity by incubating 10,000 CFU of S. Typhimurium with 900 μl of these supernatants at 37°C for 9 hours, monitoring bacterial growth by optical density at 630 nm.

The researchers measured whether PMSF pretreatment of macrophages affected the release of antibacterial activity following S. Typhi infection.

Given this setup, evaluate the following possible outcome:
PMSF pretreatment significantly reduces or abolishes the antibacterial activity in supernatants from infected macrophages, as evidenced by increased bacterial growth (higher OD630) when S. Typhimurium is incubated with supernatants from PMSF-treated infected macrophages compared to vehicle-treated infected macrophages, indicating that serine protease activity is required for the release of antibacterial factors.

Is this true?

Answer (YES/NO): YES